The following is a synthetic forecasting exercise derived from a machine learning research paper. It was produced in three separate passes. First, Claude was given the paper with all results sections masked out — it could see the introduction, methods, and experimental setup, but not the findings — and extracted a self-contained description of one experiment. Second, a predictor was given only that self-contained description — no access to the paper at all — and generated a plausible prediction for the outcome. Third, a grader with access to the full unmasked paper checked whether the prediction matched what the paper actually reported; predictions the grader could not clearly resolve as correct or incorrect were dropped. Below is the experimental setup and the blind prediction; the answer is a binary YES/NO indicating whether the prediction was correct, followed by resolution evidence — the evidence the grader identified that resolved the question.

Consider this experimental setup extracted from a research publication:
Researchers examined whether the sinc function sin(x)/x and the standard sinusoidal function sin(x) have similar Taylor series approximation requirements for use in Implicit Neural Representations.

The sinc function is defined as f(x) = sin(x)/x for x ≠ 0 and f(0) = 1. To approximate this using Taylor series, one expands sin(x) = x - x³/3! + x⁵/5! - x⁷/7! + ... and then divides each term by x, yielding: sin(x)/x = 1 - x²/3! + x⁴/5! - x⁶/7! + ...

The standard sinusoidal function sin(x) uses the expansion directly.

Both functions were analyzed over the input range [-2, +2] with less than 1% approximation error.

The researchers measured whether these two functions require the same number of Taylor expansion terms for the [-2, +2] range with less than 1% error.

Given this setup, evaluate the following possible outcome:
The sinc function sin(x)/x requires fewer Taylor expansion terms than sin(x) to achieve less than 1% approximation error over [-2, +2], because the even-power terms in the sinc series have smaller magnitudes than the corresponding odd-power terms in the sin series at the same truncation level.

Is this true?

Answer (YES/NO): NO